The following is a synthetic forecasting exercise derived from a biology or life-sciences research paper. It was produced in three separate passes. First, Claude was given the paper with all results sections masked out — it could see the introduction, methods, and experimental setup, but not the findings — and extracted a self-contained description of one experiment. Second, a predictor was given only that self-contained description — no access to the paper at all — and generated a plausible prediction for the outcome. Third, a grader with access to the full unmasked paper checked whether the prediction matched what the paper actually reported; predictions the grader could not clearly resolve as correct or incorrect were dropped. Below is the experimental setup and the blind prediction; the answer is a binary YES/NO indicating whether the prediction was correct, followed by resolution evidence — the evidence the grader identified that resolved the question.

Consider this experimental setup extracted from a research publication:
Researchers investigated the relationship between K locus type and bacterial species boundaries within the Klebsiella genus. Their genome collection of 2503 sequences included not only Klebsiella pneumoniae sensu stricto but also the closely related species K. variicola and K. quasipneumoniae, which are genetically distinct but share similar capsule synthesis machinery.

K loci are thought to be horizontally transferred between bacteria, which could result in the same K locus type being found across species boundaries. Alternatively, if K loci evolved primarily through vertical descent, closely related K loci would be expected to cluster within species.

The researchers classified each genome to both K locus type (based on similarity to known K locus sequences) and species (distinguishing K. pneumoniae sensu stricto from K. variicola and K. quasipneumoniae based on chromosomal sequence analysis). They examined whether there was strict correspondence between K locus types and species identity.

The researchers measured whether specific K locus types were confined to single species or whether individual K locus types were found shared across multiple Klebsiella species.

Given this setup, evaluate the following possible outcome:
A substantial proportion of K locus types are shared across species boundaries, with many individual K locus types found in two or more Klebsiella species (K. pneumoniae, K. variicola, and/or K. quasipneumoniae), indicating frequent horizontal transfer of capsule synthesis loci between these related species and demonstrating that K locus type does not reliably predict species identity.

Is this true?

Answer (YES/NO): YES